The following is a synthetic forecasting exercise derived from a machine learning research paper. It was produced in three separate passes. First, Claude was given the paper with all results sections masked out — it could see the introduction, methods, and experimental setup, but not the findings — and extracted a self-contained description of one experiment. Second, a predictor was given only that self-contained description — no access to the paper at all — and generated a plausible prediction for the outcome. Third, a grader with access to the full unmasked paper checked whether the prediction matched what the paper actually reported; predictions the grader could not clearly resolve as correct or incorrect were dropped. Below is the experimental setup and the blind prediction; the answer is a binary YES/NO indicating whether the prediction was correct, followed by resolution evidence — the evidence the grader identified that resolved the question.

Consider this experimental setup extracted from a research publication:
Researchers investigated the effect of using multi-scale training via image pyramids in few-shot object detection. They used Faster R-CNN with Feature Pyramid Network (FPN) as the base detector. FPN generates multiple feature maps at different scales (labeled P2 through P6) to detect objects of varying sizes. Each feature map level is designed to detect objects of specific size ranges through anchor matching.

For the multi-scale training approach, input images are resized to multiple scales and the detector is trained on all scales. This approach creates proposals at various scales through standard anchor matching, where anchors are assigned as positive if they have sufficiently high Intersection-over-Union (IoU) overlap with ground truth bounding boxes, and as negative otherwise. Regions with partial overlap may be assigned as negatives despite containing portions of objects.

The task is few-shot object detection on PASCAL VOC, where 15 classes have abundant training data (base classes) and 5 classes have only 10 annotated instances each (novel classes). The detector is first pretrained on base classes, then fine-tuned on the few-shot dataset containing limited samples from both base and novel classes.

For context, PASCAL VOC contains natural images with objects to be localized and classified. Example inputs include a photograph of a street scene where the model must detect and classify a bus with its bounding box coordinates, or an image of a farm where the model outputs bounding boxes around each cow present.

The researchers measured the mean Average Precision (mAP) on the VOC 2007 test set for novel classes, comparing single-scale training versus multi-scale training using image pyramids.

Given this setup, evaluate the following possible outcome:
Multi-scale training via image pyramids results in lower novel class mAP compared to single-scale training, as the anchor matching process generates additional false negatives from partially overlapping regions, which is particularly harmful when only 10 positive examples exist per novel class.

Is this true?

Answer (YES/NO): NO